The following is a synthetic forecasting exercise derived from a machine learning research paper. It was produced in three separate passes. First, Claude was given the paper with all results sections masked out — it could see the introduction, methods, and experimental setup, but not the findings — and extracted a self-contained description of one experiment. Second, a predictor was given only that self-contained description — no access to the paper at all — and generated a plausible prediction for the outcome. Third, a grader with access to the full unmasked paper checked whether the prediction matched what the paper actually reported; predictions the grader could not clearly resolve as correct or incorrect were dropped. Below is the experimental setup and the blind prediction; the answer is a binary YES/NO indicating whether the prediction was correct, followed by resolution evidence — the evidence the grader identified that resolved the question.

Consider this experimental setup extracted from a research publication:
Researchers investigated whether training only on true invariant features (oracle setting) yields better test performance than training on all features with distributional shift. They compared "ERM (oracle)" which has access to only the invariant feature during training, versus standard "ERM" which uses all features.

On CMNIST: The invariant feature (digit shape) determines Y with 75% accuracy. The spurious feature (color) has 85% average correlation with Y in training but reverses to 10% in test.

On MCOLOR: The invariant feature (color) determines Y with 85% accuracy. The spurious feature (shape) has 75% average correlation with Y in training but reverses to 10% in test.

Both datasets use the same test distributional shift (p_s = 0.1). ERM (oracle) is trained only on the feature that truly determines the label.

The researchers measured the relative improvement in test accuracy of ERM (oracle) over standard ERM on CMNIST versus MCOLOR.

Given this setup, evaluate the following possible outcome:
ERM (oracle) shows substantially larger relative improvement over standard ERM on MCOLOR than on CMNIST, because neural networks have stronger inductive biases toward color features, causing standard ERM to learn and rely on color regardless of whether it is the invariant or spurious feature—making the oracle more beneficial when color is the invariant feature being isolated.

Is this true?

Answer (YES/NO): NO